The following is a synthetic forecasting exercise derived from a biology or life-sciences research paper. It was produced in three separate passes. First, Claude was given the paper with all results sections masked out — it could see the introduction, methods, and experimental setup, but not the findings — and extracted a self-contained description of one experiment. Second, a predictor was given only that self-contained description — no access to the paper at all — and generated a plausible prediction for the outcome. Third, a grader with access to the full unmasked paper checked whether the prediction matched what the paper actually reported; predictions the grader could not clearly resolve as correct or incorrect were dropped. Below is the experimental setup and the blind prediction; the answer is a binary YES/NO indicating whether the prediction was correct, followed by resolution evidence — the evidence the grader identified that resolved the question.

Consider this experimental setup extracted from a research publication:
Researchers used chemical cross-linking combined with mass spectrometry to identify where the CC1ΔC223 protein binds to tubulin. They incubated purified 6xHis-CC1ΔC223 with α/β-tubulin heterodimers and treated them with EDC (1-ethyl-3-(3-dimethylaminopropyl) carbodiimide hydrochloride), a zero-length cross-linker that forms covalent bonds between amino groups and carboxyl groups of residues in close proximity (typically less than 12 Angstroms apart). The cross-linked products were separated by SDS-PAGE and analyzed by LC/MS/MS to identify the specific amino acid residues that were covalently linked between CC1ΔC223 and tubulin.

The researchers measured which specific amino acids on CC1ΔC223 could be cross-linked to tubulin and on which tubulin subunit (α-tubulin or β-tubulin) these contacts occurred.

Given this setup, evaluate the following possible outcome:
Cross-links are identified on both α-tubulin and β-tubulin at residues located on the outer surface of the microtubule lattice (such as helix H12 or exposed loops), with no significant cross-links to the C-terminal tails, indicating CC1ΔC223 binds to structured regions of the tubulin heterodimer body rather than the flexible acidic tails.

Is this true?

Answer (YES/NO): NO